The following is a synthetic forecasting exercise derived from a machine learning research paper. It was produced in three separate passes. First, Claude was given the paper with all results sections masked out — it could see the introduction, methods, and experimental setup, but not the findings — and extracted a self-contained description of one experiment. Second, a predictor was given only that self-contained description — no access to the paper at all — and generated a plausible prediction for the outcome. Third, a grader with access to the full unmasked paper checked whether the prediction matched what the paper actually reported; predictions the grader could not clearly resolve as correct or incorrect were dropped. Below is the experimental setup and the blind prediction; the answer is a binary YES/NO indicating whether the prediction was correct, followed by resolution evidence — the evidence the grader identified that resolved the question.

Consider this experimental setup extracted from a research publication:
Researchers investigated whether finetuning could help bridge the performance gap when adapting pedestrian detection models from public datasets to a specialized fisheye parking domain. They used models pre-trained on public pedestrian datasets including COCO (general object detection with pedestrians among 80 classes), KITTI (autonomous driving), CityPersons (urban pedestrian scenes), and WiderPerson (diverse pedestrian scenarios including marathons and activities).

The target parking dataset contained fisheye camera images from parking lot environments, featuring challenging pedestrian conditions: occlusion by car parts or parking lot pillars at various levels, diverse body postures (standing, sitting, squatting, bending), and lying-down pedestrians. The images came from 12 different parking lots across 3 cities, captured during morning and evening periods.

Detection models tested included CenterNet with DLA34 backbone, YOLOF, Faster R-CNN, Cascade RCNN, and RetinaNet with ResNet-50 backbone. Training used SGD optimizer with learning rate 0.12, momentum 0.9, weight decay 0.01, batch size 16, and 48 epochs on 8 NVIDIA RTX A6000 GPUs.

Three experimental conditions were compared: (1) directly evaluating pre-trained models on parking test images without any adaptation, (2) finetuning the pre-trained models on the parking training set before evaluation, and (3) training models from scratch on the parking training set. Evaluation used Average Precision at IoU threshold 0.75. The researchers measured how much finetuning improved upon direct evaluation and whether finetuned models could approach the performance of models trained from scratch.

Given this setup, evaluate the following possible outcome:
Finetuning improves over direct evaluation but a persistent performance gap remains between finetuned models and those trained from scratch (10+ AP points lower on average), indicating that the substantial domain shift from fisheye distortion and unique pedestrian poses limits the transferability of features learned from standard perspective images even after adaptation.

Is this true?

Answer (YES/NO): NO